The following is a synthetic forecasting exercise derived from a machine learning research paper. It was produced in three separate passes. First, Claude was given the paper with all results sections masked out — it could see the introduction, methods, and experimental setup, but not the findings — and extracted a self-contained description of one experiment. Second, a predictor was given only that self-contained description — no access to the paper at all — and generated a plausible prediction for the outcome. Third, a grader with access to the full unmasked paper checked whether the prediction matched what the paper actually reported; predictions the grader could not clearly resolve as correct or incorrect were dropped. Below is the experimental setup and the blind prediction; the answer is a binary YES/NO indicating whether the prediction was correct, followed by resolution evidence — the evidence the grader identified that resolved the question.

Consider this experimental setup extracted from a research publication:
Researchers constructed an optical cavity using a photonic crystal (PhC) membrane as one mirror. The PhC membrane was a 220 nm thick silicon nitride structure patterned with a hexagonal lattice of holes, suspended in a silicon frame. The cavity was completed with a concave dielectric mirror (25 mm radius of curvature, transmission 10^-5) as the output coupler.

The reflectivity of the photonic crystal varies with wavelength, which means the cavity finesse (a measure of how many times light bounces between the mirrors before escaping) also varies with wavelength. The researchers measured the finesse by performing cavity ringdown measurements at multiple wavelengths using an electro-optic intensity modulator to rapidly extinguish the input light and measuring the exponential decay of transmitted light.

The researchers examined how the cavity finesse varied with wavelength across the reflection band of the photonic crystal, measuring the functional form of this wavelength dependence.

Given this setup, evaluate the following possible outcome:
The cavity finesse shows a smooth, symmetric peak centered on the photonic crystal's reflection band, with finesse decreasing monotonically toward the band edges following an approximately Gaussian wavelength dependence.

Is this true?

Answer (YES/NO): NO